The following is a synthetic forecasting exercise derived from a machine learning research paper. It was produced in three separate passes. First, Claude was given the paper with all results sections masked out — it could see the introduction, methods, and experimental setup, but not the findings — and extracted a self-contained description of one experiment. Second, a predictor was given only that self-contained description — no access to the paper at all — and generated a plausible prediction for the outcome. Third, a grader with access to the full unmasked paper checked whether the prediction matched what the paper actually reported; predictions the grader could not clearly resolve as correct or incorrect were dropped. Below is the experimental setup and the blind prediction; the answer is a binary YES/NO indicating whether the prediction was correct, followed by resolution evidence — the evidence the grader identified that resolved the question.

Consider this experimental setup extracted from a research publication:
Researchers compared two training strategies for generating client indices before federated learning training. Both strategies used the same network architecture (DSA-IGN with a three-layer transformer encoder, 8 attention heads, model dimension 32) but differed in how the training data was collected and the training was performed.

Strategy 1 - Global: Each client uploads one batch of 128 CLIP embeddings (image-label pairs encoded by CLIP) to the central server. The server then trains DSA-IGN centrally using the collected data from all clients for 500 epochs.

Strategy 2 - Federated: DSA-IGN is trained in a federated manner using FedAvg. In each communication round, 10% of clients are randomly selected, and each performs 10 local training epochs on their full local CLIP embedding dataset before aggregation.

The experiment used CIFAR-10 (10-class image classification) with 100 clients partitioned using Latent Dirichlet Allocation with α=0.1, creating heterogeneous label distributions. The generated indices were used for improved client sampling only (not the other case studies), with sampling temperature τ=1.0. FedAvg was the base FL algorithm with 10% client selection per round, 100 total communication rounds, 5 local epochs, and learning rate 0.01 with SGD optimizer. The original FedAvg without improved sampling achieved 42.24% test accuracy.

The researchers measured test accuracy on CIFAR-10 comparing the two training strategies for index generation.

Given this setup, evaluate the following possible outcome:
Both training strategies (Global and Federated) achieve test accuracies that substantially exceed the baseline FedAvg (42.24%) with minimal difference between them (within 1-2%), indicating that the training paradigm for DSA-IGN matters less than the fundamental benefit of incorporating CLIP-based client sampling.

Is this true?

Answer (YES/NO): NO